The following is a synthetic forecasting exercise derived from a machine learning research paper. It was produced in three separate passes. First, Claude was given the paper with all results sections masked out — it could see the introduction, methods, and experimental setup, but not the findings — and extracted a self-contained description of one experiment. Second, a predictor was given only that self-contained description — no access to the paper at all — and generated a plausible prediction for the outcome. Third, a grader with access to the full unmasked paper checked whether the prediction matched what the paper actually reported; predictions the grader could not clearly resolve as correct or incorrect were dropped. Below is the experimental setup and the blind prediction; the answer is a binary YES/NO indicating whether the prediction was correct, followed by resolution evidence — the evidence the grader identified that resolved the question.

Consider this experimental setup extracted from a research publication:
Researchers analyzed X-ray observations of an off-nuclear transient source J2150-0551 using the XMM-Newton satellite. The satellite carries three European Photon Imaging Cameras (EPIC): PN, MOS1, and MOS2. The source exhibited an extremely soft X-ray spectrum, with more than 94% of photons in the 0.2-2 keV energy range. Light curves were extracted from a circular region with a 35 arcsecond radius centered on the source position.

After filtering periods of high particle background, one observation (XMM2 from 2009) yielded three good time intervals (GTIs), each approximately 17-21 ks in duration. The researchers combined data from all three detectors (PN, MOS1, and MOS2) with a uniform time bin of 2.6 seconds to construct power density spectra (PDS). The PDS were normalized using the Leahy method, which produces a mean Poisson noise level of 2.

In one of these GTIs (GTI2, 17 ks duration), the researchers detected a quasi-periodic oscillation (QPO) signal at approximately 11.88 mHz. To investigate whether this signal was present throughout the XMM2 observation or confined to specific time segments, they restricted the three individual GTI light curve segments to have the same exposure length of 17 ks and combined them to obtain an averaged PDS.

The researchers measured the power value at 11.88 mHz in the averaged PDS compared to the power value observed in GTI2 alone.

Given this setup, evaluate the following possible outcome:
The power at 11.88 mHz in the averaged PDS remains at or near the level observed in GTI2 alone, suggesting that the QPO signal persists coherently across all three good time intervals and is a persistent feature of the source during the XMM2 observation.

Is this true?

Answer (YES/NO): NO